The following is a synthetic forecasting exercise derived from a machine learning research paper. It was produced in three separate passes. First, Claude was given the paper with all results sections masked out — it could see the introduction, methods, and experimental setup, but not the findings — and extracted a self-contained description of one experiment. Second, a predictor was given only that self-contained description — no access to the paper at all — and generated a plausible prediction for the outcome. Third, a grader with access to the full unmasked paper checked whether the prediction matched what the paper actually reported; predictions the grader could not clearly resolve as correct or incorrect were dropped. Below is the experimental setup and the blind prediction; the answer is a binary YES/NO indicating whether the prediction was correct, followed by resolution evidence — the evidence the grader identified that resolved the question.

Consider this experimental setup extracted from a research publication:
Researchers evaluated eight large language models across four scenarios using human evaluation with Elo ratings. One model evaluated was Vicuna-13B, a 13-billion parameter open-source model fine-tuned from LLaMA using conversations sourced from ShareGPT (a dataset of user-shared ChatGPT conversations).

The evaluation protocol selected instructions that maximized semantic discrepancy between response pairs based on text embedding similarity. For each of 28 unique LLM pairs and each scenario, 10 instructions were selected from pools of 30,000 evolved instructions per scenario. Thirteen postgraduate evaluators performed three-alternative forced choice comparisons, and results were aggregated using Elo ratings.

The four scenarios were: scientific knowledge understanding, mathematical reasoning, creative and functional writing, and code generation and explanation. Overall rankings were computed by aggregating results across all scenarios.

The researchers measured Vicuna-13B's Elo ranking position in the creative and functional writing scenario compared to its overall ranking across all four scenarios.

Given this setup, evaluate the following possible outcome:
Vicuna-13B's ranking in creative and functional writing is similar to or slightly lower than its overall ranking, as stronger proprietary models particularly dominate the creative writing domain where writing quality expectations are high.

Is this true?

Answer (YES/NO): NO